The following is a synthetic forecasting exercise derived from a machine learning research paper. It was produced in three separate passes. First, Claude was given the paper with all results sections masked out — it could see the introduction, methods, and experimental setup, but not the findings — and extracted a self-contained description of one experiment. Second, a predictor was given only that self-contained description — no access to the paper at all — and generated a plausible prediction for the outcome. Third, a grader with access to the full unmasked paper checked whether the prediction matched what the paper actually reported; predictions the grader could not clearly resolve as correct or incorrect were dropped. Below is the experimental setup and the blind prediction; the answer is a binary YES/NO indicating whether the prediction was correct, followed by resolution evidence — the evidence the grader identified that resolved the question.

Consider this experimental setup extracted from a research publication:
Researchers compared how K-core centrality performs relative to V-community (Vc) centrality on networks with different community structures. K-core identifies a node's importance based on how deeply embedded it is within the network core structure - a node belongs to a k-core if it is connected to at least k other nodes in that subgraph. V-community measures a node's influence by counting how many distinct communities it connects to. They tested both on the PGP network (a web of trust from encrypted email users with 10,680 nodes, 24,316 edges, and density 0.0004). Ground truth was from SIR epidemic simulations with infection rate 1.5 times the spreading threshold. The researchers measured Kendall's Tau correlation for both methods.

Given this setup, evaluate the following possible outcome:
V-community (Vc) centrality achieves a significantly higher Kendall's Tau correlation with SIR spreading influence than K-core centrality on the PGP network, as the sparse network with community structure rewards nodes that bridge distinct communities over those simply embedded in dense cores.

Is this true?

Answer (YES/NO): YES